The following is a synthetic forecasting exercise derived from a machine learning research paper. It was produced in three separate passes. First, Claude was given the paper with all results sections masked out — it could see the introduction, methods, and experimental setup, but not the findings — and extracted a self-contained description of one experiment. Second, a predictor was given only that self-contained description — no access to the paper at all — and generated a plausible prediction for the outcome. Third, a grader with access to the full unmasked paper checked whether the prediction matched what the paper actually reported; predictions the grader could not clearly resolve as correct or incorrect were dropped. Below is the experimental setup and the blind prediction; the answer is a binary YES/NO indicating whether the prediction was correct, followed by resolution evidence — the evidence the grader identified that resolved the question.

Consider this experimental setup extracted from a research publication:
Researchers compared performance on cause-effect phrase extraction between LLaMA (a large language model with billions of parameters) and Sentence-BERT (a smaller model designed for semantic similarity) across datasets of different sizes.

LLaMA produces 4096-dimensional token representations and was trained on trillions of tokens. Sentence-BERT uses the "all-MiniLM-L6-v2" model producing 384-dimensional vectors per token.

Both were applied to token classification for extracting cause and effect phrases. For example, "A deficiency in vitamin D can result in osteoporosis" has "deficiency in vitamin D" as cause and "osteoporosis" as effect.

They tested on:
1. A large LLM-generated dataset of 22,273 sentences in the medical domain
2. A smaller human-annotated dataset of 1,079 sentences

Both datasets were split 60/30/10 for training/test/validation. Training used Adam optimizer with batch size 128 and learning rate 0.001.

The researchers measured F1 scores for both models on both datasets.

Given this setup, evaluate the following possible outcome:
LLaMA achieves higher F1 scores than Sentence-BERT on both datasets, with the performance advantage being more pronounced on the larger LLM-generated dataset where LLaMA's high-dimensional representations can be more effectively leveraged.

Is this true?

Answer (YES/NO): NO